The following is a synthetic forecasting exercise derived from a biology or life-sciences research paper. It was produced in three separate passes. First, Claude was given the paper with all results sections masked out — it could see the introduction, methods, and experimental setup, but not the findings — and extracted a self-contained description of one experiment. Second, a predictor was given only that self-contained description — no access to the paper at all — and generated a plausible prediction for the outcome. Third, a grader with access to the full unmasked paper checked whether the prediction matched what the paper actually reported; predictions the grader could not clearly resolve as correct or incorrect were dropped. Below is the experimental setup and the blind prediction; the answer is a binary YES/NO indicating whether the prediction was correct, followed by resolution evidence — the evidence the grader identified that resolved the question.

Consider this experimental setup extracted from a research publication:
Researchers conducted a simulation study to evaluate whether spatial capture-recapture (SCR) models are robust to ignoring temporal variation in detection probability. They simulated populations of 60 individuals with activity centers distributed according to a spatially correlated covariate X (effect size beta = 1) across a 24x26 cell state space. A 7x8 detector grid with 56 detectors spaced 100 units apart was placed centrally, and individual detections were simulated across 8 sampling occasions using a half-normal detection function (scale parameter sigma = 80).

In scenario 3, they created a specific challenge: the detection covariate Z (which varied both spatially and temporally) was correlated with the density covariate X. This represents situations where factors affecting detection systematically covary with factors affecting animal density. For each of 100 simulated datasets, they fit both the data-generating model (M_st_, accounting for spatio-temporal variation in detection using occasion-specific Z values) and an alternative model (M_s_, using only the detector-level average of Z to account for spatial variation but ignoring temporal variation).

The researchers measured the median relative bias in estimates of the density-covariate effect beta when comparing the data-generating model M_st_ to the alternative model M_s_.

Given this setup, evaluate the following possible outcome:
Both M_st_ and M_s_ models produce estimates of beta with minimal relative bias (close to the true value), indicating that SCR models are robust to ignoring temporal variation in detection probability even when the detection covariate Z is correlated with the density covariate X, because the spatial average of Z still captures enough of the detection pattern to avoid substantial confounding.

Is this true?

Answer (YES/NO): YES